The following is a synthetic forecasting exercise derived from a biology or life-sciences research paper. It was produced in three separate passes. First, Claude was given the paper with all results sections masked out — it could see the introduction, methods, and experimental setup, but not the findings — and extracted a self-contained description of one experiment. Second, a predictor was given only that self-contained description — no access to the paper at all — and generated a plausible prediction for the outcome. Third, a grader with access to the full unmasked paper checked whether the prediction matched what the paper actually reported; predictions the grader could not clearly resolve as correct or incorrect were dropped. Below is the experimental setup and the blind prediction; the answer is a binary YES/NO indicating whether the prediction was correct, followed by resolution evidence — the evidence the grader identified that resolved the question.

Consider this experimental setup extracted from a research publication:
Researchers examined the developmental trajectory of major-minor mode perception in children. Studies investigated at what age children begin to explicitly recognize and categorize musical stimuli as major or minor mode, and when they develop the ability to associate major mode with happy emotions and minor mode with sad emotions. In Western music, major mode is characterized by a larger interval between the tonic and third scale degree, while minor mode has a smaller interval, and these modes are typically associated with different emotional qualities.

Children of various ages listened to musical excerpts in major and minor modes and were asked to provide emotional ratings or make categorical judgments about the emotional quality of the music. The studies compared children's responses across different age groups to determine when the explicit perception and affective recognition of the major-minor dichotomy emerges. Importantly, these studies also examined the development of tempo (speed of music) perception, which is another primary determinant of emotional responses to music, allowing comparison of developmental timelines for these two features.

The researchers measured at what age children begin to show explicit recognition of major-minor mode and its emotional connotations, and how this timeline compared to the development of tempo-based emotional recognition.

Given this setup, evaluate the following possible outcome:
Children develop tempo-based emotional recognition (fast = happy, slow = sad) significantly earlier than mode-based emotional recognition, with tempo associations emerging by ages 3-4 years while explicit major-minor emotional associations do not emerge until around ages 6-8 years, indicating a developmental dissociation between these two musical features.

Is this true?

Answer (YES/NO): NO